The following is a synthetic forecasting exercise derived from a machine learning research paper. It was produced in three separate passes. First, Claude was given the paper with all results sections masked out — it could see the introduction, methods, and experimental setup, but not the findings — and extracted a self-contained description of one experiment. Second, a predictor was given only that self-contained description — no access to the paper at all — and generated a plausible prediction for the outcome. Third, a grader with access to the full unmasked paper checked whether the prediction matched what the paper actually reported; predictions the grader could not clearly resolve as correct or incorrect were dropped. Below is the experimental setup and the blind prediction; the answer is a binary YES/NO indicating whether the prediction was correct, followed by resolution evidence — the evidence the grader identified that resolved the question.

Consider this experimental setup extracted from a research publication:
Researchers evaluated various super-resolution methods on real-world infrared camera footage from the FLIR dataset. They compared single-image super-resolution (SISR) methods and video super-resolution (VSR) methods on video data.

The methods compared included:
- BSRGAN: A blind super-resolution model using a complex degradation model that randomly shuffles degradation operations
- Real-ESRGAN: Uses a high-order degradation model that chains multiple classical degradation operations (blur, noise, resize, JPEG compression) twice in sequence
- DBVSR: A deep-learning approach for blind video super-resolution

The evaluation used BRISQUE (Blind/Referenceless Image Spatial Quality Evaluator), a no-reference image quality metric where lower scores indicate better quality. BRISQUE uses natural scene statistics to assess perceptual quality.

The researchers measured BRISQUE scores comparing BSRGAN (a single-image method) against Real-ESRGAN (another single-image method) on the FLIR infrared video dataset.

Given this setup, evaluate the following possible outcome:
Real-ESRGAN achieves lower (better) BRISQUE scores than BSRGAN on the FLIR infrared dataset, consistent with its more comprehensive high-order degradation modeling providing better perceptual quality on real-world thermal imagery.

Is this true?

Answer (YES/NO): NO